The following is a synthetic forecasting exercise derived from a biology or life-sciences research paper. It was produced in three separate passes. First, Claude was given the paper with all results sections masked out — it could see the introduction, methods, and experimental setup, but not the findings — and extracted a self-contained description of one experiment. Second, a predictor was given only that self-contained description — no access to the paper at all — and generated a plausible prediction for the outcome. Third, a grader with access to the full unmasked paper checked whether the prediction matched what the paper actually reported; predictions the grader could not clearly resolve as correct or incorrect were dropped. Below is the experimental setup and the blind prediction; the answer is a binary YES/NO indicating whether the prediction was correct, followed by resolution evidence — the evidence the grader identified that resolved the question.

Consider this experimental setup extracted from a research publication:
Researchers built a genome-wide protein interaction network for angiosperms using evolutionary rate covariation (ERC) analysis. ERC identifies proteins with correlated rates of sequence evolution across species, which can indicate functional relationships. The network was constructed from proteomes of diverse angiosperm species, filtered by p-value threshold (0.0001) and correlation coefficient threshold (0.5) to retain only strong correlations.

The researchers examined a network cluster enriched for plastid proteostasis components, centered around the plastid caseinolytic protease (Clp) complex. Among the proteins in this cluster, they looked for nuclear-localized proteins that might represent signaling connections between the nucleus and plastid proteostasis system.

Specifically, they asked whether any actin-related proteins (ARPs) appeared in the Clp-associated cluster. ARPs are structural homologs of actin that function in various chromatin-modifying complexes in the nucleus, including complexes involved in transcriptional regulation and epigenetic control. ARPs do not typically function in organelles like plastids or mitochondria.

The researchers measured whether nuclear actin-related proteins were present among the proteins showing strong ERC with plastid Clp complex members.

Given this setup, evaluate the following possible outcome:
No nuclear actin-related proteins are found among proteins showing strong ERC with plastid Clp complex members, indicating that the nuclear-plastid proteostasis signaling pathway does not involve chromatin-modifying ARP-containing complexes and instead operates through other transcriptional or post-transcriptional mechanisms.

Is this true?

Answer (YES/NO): NO